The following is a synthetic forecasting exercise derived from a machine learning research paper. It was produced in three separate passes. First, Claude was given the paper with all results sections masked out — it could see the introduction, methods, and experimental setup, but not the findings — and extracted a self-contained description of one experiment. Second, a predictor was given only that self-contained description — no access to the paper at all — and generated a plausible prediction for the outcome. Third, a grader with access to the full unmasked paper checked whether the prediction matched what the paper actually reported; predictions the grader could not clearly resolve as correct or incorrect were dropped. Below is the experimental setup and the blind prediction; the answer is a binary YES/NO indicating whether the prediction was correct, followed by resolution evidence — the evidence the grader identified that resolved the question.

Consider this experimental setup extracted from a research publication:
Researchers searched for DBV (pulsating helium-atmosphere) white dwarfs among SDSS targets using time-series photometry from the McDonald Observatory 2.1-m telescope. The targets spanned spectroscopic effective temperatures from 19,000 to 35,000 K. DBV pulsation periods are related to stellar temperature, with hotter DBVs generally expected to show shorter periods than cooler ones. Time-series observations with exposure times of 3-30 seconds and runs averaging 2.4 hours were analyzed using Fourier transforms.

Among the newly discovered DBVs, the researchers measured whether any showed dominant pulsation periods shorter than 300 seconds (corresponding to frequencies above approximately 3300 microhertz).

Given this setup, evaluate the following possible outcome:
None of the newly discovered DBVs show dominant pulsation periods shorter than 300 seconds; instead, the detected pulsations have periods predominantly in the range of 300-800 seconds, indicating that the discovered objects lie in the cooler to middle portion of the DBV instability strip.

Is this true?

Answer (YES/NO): NO